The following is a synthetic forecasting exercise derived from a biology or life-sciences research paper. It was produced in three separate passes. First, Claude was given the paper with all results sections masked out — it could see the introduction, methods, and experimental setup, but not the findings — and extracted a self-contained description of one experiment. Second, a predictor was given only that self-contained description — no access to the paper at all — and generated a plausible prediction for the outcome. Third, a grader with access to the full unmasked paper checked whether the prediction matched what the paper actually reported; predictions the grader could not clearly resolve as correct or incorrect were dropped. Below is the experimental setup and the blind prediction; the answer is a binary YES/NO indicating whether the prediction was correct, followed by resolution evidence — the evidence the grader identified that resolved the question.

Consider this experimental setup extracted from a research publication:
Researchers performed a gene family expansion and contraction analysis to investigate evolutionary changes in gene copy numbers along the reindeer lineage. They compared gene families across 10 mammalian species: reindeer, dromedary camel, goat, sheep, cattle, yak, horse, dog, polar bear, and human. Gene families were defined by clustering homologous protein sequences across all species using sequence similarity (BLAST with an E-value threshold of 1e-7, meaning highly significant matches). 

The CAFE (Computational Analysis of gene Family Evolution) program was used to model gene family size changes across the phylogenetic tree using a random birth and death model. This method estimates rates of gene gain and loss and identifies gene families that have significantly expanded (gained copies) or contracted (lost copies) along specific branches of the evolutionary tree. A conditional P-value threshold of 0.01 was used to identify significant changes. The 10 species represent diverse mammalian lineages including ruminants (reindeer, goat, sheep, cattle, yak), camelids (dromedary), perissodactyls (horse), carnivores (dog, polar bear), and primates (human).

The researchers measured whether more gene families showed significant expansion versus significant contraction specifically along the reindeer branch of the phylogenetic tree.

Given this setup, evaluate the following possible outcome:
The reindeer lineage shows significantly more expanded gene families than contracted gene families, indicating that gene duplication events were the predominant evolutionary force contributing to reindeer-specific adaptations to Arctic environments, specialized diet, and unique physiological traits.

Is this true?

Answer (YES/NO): YES